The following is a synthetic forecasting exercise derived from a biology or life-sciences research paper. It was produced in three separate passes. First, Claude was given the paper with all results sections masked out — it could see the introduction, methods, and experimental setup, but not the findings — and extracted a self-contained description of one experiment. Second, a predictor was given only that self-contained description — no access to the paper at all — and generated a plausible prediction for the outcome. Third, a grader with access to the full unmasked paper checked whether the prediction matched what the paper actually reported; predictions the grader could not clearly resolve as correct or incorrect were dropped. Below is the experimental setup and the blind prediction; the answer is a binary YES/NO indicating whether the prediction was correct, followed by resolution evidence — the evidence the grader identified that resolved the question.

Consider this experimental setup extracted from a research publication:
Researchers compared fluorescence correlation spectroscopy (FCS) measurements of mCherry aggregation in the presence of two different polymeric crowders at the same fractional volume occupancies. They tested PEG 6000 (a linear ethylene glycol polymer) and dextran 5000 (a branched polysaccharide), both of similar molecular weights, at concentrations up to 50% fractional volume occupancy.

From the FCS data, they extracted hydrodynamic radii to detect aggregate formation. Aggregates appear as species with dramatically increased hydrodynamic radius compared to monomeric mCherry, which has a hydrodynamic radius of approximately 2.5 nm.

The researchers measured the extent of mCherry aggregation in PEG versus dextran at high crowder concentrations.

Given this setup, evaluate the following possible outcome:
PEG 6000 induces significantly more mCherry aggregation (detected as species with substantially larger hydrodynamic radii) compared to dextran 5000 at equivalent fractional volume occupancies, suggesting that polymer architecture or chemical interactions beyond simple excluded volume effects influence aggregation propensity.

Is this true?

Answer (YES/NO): YES